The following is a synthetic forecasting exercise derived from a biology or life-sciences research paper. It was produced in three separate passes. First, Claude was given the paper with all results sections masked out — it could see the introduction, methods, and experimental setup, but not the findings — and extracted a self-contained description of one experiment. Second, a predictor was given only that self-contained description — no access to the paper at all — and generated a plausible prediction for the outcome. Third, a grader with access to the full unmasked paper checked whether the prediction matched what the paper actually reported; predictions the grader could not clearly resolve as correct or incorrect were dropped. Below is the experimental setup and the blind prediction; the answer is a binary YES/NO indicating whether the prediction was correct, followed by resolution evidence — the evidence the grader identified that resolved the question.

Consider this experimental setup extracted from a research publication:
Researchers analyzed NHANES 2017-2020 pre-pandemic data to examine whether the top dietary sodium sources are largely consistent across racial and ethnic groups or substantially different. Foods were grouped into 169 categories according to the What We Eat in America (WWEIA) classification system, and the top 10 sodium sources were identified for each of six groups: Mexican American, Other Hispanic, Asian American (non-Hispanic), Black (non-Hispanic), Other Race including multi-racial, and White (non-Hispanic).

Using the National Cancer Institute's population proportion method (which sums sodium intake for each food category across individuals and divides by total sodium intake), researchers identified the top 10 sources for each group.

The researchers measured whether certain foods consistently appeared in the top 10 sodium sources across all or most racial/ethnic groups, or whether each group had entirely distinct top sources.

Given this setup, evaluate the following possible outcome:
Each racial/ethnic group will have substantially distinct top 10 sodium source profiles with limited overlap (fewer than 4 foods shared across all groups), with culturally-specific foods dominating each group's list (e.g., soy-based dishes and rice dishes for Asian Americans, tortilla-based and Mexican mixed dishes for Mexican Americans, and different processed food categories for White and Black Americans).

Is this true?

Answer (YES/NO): NO